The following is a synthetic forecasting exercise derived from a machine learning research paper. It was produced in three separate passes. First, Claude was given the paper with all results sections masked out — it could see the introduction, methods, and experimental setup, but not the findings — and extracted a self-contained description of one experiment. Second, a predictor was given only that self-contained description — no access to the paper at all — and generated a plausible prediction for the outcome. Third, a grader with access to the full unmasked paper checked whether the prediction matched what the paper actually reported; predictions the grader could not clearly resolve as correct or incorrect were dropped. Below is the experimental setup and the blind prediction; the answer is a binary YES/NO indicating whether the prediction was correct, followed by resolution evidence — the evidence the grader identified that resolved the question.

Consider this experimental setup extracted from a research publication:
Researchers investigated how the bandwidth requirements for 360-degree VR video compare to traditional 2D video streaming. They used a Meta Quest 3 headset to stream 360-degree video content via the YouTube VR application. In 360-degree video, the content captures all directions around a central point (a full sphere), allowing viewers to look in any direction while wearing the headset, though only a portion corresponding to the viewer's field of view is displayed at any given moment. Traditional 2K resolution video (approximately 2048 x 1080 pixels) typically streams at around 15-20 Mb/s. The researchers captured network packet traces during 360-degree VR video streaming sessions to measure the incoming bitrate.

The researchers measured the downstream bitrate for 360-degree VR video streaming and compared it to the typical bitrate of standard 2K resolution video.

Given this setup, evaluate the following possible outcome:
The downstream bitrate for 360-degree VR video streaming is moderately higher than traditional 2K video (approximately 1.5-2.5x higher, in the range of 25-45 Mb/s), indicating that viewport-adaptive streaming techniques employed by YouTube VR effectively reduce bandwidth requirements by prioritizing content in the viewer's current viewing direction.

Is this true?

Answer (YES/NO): NO